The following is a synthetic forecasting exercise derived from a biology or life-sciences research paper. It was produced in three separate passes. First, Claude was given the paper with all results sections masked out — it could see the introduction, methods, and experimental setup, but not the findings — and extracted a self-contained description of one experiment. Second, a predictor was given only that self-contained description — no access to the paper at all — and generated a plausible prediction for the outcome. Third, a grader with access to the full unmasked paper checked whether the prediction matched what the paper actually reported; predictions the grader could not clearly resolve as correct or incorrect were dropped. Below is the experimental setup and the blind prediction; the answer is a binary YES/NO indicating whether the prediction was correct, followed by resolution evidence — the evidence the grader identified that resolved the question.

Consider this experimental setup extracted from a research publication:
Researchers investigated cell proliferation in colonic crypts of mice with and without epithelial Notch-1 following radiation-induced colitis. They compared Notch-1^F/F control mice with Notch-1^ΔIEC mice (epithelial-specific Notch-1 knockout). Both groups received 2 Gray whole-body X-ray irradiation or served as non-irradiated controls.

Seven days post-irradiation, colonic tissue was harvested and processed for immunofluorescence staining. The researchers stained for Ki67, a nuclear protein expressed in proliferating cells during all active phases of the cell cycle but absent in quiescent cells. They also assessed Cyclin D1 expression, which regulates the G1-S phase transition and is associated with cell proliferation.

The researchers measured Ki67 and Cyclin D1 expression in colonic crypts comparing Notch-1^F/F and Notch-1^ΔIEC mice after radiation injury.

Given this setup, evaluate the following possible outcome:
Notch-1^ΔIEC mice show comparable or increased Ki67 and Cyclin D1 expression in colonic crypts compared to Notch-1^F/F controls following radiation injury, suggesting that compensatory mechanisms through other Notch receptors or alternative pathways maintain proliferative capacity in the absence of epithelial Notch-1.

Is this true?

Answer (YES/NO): NO